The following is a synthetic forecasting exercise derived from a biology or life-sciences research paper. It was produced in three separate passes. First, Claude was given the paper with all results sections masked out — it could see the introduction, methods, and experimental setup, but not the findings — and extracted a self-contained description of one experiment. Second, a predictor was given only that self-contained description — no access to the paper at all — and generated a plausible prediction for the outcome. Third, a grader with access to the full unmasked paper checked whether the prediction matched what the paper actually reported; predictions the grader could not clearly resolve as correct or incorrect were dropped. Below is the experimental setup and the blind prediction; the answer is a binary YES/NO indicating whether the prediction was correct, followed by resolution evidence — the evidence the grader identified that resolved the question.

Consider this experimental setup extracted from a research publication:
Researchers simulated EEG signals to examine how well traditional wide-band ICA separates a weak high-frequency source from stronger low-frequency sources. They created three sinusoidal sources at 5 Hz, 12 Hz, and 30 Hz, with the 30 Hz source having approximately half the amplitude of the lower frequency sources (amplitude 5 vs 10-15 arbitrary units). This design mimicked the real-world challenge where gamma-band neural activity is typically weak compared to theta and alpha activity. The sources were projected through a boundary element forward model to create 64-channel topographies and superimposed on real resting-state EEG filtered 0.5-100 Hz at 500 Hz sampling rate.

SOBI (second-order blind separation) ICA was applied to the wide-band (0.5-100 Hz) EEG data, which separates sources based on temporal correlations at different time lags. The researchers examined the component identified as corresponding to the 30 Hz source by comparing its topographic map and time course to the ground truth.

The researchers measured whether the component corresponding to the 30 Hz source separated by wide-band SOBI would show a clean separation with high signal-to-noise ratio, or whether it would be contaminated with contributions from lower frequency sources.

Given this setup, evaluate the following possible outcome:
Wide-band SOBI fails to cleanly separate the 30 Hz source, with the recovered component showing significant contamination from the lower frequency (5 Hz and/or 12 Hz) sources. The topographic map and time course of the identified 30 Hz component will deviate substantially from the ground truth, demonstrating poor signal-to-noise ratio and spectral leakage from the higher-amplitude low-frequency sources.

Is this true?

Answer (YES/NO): YES